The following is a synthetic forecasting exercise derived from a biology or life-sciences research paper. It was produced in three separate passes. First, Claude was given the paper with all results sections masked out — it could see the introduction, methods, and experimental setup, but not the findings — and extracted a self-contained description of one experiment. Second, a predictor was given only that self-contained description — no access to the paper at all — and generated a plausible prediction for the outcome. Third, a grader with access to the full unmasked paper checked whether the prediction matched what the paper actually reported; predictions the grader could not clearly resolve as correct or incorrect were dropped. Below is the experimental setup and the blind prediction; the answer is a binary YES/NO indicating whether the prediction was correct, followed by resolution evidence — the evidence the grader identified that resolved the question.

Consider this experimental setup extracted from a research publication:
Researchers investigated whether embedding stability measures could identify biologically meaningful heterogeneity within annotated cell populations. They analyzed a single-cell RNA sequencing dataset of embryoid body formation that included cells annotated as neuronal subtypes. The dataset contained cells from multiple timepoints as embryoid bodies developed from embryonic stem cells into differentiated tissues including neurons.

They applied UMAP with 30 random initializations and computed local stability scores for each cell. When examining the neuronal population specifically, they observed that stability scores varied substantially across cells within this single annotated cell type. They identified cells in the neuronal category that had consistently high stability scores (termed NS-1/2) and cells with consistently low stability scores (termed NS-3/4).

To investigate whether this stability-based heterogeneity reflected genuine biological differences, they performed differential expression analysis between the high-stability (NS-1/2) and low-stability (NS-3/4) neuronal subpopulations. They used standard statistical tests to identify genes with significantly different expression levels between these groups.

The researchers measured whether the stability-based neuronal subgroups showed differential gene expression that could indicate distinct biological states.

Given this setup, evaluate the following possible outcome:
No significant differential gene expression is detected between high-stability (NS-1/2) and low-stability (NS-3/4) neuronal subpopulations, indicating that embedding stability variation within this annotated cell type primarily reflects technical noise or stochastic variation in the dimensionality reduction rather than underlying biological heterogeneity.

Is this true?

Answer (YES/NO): NO